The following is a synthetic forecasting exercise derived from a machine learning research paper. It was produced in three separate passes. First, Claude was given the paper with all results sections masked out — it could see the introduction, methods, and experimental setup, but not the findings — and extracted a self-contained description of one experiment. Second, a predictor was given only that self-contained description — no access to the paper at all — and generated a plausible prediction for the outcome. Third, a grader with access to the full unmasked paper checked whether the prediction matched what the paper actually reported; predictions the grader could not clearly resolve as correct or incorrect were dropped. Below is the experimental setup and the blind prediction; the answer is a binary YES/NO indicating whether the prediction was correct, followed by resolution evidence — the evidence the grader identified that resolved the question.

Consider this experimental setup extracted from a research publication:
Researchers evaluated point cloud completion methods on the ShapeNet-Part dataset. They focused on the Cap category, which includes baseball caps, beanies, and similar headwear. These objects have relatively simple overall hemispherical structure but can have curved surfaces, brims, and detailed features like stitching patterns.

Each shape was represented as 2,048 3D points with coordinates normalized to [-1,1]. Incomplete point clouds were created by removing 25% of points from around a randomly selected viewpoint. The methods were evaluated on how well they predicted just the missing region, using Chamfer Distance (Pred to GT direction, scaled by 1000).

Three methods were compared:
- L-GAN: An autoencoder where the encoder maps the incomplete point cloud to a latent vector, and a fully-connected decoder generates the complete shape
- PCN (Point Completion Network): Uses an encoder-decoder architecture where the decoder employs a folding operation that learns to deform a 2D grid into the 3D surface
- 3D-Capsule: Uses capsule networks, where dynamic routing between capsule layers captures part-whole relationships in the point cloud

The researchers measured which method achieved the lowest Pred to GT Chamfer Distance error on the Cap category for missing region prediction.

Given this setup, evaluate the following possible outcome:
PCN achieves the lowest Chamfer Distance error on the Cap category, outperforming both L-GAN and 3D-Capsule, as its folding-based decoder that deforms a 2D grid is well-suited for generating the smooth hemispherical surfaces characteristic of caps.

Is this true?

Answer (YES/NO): YES